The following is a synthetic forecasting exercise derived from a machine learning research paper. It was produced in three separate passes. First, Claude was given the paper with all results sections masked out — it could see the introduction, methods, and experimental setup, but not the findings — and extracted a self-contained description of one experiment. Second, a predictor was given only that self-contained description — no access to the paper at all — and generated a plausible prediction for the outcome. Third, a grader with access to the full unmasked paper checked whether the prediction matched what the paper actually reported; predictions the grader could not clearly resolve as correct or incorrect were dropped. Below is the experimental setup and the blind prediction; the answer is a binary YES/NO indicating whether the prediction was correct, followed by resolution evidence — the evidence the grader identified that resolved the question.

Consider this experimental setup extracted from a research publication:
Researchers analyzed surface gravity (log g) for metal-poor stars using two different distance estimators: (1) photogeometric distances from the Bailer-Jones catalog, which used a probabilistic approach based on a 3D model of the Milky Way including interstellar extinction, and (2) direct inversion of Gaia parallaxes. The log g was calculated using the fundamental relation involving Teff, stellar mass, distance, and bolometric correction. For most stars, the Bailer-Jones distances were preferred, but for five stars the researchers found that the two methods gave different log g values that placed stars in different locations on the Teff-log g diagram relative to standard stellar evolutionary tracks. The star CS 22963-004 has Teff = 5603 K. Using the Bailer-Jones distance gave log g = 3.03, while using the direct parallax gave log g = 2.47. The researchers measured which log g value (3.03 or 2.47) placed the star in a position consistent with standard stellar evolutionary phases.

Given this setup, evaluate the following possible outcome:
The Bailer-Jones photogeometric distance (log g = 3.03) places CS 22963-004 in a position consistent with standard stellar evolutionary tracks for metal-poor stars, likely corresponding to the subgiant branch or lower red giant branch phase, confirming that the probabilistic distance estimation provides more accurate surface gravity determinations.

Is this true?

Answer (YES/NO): NO